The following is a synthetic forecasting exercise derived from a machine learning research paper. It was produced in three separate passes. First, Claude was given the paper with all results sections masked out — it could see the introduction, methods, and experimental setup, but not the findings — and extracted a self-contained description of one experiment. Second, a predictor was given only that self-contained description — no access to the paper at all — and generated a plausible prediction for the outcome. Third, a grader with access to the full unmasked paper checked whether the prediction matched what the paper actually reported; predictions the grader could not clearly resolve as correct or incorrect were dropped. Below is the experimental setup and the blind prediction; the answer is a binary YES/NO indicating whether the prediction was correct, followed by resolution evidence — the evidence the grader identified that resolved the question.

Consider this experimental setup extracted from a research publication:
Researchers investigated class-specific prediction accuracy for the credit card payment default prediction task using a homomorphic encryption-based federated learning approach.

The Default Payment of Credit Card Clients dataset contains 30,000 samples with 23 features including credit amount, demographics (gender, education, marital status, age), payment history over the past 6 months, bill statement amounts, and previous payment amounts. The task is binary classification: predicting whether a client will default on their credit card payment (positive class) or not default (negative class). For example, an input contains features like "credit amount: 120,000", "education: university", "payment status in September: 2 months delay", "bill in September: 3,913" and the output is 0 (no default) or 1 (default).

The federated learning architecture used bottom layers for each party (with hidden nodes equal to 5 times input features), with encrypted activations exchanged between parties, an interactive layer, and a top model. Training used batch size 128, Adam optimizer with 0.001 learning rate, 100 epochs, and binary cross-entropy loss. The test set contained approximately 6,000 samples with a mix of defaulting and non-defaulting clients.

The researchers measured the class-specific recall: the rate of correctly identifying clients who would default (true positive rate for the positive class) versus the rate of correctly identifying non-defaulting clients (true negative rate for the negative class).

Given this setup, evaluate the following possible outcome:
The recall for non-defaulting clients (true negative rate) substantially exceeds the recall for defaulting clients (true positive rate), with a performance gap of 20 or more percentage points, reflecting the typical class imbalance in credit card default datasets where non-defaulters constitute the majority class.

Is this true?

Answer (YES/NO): YES